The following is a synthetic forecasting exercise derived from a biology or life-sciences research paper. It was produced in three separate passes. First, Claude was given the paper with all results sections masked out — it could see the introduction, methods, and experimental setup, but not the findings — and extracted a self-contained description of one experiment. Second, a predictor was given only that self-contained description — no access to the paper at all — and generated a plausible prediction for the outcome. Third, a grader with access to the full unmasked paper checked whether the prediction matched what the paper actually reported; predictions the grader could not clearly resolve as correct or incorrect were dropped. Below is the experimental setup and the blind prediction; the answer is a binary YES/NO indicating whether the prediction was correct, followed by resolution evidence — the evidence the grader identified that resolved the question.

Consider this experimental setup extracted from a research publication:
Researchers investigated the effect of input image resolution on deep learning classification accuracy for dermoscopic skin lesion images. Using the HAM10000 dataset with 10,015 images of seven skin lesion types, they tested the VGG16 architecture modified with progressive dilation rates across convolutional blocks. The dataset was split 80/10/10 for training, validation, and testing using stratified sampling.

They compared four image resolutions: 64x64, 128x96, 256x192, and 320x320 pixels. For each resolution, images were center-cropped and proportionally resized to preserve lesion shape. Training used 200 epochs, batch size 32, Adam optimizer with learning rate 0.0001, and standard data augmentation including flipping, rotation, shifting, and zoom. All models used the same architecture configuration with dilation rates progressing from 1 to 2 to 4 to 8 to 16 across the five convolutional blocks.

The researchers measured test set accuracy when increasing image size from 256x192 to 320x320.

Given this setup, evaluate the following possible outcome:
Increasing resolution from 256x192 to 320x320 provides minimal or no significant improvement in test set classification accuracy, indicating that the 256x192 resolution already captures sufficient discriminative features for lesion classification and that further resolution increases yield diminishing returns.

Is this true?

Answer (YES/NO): NO